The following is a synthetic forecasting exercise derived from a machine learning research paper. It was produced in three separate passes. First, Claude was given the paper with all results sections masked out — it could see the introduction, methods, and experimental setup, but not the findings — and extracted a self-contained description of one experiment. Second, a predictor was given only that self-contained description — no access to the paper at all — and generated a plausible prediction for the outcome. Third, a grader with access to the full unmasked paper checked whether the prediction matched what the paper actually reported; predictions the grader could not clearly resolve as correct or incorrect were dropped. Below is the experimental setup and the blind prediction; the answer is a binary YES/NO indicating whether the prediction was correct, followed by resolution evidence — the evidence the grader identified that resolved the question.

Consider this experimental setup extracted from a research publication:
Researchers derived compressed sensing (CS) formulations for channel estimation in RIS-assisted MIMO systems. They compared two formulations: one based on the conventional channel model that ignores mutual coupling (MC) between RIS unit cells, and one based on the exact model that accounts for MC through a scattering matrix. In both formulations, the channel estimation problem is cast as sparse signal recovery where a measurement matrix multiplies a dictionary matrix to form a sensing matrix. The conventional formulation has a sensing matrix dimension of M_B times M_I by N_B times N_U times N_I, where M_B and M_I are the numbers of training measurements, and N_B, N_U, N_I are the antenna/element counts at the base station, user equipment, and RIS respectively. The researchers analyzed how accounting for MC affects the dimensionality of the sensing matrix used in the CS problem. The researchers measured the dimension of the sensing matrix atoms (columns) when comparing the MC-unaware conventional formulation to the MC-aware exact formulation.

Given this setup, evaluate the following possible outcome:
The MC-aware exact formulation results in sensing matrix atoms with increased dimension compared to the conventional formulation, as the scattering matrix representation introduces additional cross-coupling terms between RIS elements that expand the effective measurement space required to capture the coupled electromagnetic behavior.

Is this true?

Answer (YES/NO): YES